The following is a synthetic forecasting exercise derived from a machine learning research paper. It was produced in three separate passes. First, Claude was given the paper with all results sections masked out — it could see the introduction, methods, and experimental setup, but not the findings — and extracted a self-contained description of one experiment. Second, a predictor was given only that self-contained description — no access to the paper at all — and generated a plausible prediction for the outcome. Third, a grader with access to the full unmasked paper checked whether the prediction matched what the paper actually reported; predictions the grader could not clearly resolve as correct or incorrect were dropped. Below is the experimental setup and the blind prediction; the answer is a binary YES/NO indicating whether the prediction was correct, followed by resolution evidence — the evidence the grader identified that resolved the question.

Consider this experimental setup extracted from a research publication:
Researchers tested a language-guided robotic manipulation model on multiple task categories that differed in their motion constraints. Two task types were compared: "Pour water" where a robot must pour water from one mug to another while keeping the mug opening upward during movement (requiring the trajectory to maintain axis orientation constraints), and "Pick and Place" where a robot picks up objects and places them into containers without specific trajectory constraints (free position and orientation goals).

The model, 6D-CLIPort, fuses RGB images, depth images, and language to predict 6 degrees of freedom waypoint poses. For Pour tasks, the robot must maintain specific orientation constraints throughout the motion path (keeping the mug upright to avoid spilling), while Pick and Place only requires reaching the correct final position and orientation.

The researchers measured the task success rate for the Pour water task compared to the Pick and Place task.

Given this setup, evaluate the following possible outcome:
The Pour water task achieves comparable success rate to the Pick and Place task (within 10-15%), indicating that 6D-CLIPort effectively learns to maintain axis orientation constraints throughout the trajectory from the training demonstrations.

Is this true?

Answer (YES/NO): NO